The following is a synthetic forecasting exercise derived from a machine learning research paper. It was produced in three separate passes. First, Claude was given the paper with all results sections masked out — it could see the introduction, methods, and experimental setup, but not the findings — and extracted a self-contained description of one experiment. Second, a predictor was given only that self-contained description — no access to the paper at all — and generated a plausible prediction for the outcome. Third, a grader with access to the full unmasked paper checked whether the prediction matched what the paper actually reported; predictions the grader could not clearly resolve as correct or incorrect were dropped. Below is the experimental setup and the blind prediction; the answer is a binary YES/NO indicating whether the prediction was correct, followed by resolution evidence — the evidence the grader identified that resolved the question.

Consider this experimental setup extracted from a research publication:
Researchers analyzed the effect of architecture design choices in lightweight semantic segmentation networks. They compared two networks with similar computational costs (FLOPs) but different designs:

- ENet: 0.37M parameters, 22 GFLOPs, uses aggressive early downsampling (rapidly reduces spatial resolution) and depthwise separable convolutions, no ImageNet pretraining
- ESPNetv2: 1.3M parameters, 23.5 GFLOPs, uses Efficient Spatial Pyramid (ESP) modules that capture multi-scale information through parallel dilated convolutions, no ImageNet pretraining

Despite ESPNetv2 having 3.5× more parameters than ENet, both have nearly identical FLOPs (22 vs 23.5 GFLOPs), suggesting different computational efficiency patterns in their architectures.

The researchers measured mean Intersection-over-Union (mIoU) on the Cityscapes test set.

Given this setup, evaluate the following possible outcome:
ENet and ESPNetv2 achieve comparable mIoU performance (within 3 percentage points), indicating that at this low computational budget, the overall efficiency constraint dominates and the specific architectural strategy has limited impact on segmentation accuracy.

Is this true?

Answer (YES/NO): NO